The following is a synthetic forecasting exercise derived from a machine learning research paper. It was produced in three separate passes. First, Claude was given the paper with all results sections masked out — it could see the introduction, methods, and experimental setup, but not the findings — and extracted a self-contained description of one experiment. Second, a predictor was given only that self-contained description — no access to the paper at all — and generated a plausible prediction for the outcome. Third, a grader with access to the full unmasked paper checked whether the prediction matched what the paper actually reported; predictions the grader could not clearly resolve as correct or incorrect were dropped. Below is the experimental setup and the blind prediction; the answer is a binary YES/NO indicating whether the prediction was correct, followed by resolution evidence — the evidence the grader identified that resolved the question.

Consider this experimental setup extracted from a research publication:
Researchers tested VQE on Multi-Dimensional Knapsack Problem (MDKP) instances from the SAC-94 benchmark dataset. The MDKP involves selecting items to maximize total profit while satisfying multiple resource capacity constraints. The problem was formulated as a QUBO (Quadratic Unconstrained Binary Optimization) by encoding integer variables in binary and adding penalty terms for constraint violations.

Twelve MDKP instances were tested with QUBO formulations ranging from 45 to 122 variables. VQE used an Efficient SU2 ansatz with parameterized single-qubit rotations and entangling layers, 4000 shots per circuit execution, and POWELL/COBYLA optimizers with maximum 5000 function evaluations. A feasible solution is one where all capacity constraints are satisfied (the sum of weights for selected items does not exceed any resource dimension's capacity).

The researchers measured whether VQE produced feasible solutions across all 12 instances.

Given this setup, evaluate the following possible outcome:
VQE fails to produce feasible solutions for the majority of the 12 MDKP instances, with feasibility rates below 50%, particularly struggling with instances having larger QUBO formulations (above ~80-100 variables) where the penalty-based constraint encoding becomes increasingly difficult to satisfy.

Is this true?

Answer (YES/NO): NO